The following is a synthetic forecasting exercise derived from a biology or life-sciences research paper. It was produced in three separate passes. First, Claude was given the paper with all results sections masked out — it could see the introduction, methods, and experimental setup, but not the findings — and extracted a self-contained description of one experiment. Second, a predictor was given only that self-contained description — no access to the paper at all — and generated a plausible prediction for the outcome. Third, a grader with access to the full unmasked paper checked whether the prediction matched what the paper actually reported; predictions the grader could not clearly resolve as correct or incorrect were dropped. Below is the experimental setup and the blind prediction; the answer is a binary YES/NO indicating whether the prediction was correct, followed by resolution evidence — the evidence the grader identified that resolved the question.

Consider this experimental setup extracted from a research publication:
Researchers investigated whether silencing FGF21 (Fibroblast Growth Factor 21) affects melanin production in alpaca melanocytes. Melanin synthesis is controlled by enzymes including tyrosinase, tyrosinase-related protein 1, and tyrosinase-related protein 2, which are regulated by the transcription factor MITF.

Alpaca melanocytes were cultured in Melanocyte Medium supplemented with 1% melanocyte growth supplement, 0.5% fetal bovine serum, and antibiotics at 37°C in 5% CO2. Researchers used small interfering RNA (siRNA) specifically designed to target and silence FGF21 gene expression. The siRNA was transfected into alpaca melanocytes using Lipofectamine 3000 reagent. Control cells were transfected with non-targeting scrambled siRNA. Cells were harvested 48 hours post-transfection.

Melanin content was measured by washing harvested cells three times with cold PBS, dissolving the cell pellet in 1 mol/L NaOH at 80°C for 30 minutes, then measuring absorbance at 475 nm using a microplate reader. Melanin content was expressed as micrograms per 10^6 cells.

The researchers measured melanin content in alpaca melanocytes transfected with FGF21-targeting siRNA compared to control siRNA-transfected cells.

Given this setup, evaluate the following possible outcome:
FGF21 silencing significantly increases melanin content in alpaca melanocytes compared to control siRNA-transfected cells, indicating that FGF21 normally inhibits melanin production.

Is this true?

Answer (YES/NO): YES